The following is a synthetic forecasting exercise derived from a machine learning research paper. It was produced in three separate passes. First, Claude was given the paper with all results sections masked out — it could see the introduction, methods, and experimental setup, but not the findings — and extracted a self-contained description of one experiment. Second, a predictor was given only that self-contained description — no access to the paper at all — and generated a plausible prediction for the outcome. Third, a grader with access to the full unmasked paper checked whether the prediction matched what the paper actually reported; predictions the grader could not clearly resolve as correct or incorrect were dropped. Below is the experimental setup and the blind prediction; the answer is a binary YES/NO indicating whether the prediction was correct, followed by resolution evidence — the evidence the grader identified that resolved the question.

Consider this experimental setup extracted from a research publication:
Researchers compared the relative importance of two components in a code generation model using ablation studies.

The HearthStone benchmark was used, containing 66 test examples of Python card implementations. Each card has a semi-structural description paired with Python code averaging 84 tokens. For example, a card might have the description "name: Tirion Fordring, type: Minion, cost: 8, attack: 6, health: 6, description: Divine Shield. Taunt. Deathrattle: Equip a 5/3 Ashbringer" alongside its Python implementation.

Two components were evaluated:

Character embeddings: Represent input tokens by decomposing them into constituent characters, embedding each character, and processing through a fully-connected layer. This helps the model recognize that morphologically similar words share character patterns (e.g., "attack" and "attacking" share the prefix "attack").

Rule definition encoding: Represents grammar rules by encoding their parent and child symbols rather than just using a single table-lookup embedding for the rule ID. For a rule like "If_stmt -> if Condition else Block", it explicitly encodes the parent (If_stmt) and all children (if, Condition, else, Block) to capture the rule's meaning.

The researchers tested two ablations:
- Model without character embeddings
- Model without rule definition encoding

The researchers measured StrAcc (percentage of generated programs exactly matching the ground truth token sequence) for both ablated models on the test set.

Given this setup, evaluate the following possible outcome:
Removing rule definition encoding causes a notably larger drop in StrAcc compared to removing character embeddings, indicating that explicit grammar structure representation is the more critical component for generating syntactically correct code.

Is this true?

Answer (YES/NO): NO